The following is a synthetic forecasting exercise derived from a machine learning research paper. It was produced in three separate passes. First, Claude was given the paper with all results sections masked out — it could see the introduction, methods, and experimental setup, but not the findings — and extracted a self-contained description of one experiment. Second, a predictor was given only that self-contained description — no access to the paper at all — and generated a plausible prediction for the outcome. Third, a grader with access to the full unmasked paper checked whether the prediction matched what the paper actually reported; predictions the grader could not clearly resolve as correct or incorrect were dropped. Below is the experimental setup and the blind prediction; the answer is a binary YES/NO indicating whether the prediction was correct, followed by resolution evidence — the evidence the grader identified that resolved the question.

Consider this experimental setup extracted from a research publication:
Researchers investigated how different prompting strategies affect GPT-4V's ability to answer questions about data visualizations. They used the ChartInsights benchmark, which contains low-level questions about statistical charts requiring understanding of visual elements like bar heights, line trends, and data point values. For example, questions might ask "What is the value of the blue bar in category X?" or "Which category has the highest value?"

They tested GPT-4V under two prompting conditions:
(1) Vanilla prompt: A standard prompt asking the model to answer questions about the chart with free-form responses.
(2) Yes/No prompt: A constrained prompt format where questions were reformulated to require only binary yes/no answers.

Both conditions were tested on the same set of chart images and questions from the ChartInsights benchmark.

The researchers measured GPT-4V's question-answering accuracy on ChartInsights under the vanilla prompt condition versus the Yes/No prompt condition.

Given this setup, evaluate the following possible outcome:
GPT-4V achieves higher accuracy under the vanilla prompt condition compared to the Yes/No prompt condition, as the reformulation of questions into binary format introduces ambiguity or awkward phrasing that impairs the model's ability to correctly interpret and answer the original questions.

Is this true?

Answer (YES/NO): NO